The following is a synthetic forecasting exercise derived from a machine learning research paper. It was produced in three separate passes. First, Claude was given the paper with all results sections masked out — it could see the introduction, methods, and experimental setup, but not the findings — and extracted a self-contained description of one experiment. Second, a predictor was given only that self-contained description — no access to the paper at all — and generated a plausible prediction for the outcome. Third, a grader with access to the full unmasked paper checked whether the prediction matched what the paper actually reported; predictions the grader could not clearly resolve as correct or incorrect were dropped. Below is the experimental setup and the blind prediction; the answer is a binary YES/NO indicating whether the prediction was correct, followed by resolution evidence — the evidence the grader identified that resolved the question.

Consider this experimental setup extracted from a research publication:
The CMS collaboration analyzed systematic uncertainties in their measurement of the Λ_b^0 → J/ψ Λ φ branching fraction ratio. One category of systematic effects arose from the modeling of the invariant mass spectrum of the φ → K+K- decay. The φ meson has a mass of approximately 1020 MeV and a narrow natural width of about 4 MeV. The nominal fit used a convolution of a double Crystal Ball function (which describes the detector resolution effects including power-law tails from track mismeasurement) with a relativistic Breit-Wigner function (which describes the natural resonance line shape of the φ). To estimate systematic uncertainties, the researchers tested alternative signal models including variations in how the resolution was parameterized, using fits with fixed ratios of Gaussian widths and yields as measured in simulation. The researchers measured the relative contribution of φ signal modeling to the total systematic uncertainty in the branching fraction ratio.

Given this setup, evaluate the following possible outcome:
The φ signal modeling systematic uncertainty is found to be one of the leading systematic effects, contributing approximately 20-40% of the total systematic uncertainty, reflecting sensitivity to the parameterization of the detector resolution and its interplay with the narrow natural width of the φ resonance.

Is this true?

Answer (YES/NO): NO